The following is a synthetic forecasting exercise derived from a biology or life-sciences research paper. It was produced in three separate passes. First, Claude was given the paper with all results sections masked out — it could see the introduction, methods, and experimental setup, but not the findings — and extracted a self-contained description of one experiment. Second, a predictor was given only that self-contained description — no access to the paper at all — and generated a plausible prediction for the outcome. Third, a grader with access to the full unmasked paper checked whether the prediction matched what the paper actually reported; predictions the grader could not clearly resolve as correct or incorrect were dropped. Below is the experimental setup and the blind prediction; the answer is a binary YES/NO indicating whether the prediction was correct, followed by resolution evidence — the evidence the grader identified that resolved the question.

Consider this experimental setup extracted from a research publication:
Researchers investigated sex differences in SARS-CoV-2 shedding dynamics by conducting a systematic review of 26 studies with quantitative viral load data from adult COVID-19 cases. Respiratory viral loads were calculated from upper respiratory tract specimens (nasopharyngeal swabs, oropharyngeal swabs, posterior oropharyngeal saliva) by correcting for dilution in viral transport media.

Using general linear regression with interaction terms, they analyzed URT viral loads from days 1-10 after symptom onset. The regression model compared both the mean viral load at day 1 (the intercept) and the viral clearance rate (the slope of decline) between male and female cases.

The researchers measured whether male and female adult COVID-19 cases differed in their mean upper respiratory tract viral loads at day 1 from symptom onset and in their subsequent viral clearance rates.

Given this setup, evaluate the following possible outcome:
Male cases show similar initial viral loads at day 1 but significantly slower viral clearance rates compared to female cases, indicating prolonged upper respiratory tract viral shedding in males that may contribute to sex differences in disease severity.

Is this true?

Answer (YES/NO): NO